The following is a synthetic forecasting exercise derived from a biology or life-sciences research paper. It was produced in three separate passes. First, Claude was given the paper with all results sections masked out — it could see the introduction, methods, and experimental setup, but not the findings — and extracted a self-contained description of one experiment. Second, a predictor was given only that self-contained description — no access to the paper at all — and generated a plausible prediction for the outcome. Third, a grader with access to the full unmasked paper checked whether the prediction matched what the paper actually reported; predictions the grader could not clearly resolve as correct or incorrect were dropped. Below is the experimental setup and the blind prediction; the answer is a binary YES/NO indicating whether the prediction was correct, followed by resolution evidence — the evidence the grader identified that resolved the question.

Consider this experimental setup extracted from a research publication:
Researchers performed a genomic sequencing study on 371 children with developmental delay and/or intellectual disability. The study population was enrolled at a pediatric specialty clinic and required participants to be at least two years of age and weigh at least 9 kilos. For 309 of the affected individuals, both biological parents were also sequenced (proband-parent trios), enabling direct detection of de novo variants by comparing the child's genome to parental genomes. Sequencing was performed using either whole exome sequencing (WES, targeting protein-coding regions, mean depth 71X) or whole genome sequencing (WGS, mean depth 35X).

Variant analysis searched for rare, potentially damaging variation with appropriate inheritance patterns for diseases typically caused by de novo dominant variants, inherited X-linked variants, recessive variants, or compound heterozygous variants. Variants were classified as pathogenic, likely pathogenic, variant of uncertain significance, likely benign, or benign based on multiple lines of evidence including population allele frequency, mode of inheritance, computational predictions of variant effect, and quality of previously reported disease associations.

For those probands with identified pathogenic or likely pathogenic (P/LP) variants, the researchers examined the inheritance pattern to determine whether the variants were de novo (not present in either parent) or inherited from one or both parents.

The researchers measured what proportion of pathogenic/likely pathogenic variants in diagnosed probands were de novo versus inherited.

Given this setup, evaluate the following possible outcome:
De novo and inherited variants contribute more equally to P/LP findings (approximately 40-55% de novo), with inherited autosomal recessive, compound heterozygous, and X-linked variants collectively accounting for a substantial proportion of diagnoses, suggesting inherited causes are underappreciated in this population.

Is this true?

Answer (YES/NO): NO